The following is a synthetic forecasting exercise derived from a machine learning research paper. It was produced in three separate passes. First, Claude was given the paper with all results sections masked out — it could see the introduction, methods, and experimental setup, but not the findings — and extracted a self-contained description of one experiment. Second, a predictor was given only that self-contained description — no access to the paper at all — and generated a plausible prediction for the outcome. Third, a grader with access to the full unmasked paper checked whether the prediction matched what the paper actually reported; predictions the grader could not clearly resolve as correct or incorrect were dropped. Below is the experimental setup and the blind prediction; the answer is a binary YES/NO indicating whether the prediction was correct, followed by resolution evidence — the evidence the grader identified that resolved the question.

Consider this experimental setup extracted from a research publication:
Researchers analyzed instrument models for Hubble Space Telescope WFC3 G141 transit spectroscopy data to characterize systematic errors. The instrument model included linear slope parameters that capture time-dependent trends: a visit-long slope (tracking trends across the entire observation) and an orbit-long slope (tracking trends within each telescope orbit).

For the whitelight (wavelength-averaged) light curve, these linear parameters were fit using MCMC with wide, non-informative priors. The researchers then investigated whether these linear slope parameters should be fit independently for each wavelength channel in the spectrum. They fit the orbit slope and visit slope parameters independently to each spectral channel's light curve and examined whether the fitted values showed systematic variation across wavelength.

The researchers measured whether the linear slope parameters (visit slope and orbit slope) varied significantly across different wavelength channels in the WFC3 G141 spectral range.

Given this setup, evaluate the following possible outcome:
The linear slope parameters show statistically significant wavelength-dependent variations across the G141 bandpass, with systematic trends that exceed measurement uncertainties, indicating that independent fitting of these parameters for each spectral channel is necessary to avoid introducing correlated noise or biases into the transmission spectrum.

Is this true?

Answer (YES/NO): NO